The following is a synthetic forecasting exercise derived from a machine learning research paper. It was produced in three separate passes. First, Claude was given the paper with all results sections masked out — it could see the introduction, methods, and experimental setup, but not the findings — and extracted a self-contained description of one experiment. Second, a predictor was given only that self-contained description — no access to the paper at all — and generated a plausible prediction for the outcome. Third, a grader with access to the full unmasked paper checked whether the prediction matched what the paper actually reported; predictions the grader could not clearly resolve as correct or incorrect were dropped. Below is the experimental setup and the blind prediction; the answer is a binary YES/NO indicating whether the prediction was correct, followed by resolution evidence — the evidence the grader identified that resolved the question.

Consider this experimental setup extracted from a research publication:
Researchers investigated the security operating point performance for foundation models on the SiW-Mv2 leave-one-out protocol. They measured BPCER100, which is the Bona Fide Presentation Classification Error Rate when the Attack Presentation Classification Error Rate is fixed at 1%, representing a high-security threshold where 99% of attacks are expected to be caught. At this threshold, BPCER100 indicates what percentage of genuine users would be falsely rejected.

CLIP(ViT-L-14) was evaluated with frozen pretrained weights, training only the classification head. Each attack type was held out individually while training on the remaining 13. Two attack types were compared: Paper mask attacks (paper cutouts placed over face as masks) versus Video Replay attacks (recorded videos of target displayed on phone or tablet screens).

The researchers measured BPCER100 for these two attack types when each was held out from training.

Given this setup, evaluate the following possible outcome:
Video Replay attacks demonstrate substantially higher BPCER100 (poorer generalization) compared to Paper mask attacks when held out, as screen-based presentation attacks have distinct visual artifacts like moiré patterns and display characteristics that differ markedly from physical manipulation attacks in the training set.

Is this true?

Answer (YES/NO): YES